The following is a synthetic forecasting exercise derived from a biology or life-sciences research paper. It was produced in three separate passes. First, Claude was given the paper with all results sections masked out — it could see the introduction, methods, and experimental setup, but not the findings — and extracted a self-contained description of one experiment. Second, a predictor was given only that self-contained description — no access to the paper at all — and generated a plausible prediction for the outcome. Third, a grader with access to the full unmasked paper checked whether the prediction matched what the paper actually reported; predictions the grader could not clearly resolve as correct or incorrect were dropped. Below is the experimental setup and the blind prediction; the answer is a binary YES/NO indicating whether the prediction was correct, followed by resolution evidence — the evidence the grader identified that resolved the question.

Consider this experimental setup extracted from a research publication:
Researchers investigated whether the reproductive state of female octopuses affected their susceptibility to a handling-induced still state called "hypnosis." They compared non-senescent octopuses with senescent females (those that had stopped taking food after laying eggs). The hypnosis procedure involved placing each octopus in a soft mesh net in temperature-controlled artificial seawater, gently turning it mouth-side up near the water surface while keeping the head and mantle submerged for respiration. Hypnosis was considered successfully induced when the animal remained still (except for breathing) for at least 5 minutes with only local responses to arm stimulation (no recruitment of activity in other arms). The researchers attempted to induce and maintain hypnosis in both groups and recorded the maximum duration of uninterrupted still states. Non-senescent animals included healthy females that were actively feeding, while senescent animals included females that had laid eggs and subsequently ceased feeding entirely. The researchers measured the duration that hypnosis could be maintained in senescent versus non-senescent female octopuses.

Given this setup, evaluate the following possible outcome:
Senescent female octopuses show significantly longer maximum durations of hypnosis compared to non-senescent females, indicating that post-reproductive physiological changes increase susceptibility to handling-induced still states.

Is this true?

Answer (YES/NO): NO